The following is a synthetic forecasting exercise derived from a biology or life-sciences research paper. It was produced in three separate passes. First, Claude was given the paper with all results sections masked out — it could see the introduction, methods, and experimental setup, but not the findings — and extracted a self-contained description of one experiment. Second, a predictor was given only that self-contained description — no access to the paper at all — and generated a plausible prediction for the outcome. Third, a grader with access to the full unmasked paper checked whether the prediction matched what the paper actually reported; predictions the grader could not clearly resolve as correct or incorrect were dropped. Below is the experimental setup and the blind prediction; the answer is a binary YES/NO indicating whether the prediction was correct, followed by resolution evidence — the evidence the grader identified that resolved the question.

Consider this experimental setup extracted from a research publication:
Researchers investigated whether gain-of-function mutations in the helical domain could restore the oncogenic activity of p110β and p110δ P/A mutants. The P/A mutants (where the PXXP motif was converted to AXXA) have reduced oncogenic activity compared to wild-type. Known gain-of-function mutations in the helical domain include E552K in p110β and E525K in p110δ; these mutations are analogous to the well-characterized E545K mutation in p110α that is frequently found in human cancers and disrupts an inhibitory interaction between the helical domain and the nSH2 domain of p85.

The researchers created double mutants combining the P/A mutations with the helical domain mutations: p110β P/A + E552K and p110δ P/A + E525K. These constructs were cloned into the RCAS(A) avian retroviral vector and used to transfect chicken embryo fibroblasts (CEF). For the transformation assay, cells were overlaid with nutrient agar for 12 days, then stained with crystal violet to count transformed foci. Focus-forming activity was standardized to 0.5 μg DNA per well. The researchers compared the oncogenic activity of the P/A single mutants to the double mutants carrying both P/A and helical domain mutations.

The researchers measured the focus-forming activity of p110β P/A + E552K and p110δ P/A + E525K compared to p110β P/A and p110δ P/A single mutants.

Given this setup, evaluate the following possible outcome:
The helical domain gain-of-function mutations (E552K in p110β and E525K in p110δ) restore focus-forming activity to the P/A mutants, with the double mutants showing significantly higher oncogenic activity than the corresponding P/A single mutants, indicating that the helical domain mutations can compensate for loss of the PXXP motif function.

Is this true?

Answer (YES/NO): YES